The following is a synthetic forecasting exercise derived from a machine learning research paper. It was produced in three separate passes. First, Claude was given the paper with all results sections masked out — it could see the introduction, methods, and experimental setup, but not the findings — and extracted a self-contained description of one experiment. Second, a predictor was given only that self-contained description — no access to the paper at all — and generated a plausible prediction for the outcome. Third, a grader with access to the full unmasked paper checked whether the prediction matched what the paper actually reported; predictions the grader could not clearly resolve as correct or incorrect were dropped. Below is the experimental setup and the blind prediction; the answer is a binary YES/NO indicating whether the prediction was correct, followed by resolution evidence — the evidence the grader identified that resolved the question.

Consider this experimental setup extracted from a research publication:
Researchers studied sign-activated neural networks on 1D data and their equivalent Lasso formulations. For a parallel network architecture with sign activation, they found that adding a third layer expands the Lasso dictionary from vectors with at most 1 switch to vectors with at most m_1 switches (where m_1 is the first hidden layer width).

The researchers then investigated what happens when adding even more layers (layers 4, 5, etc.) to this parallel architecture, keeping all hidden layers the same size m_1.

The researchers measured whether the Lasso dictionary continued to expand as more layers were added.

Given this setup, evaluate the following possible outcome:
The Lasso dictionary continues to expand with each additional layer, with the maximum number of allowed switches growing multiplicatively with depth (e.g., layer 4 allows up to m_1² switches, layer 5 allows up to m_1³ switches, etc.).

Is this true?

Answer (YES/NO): NO